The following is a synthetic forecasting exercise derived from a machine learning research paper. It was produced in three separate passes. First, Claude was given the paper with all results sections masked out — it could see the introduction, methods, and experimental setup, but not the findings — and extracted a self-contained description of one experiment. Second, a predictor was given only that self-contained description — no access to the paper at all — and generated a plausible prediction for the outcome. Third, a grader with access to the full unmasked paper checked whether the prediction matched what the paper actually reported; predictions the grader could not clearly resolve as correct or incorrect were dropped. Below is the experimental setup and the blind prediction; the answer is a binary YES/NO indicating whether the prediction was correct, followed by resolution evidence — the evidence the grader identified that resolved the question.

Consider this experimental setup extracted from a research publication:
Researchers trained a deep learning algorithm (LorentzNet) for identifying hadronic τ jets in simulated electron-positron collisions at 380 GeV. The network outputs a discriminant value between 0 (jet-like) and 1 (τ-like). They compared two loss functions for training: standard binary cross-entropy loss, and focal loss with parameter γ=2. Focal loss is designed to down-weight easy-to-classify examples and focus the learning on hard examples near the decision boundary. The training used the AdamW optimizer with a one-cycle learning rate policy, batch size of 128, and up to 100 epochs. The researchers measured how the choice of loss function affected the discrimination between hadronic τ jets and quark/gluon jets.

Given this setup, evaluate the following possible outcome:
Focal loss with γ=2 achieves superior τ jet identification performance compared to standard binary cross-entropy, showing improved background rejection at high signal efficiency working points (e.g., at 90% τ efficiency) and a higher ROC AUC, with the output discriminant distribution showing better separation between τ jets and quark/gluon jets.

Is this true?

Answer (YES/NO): NO